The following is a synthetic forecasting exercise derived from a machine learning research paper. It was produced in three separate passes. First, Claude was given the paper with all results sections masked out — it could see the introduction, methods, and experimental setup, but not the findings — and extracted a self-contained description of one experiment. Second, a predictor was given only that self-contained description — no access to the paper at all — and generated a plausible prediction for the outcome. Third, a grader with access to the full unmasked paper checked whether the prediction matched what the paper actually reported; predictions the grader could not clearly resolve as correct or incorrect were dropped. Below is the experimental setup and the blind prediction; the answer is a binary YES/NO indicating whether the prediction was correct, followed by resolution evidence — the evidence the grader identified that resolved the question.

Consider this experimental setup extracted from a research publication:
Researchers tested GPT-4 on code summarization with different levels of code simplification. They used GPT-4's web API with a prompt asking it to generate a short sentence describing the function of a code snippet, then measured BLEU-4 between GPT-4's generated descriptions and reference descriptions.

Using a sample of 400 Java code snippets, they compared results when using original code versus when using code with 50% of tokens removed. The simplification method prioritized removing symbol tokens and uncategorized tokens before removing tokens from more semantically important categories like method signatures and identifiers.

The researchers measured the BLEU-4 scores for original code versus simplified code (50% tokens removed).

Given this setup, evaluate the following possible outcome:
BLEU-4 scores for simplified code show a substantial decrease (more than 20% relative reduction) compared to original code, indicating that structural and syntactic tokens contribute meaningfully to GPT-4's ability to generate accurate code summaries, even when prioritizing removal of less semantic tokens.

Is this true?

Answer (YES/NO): NO